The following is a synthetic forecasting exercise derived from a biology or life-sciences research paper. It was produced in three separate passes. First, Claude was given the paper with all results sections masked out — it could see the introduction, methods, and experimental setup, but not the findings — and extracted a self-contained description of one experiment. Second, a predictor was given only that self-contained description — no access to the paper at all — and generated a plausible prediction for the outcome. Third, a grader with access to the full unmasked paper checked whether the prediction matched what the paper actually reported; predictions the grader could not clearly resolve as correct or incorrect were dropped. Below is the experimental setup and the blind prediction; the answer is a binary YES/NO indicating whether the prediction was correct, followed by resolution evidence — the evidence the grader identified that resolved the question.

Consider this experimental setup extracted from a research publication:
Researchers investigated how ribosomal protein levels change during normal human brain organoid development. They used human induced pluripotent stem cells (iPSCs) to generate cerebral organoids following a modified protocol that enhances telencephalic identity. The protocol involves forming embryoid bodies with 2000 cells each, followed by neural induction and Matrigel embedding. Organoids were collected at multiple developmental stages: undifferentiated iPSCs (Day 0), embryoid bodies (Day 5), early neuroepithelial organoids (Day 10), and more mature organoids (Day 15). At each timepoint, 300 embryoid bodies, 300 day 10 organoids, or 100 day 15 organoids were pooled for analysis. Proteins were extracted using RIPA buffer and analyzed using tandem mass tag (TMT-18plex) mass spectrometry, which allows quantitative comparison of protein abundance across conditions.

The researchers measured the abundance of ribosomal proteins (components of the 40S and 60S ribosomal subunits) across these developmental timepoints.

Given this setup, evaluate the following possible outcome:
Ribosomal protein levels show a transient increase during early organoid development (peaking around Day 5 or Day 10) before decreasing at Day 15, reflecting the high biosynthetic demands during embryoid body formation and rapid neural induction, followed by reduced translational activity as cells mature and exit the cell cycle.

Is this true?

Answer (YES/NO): NO